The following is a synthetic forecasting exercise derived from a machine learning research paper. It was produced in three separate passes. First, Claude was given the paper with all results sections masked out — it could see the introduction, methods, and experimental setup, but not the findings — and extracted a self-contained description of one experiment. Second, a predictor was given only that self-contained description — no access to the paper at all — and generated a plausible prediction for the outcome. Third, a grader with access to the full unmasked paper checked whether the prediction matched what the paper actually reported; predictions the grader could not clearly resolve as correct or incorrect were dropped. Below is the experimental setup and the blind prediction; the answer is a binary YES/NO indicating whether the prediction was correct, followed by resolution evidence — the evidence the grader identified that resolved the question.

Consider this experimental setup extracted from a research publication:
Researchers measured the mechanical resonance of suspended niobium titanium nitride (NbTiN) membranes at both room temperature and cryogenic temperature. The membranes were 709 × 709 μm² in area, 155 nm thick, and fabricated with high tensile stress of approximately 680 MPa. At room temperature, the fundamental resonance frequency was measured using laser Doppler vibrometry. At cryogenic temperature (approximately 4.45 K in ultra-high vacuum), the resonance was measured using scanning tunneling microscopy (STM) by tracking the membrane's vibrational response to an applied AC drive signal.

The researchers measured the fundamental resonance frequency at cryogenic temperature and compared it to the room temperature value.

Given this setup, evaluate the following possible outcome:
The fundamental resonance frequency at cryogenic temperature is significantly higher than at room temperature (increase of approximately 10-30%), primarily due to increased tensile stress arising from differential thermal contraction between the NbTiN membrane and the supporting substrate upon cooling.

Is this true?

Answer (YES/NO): NO